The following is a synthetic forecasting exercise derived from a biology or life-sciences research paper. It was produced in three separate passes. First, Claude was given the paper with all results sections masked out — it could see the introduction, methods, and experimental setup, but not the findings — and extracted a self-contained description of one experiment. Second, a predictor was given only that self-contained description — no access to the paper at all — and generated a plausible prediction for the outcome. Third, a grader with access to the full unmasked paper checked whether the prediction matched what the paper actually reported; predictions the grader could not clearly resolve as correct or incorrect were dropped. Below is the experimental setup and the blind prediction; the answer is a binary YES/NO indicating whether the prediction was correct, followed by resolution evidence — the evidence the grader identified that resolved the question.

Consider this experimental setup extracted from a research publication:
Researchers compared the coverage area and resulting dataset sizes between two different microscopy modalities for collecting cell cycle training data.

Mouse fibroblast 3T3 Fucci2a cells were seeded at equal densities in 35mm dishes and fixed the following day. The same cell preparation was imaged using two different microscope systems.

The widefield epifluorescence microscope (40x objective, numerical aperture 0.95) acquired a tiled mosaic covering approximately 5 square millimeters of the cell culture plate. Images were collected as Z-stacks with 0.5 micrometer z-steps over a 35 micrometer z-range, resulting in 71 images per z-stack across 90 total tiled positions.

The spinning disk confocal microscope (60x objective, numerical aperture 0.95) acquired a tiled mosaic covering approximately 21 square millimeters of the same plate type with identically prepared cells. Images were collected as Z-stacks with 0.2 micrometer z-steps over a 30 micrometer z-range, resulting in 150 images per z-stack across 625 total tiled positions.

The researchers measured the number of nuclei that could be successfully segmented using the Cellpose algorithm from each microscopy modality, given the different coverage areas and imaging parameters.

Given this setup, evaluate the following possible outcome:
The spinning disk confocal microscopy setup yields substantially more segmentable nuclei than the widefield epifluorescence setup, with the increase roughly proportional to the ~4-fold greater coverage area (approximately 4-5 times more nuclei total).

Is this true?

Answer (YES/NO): NO